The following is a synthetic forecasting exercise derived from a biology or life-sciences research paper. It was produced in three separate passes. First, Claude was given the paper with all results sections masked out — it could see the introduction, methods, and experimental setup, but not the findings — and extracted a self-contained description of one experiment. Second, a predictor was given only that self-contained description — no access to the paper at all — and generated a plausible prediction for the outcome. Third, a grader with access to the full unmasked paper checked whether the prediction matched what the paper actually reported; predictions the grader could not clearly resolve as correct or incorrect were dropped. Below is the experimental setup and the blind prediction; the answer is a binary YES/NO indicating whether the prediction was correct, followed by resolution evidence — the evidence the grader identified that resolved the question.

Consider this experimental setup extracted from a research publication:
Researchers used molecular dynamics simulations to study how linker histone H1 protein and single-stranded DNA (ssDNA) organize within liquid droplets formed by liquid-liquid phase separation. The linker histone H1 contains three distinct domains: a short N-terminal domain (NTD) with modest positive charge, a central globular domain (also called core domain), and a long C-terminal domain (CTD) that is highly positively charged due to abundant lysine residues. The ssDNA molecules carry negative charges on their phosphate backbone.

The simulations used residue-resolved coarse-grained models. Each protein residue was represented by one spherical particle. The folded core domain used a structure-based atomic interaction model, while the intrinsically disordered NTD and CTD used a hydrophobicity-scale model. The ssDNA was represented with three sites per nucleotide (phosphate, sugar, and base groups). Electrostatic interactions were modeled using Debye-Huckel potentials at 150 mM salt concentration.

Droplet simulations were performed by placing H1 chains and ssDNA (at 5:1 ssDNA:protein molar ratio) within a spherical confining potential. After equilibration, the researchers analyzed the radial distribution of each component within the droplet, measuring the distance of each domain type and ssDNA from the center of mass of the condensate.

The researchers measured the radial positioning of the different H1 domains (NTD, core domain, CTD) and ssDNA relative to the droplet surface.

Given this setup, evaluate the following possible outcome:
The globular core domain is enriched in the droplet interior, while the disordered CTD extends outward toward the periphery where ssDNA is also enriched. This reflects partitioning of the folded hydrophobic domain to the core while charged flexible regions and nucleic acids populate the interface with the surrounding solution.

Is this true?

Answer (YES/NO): NO